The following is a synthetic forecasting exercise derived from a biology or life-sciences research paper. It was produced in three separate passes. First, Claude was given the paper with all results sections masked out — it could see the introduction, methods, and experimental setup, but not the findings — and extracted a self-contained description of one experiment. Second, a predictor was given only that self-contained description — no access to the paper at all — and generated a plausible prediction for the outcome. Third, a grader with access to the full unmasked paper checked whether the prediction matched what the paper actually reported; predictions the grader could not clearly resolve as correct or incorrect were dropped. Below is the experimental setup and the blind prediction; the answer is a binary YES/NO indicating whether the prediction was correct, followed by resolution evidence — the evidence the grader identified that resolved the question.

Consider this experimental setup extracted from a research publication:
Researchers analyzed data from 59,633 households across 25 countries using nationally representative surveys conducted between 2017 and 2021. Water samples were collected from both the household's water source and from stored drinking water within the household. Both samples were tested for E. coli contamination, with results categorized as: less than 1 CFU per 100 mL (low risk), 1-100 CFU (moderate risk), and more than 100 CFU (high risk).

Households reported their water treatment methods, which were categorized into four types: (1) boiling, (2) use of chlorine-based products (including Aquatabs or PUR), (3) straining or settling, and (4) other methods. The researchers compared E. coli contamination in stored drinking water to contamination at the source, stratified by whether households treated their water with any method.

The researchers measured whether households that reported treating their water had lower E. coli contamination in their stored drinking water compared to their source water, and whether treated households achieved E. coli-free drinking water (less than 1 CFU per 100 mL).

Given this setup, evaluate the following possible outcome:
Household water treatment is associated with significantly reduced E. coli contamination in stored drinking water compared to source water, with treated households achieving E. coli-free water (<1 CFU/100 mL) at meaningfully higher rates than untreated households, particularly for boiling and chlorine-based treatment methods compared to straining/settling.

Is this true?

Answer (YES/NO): NO